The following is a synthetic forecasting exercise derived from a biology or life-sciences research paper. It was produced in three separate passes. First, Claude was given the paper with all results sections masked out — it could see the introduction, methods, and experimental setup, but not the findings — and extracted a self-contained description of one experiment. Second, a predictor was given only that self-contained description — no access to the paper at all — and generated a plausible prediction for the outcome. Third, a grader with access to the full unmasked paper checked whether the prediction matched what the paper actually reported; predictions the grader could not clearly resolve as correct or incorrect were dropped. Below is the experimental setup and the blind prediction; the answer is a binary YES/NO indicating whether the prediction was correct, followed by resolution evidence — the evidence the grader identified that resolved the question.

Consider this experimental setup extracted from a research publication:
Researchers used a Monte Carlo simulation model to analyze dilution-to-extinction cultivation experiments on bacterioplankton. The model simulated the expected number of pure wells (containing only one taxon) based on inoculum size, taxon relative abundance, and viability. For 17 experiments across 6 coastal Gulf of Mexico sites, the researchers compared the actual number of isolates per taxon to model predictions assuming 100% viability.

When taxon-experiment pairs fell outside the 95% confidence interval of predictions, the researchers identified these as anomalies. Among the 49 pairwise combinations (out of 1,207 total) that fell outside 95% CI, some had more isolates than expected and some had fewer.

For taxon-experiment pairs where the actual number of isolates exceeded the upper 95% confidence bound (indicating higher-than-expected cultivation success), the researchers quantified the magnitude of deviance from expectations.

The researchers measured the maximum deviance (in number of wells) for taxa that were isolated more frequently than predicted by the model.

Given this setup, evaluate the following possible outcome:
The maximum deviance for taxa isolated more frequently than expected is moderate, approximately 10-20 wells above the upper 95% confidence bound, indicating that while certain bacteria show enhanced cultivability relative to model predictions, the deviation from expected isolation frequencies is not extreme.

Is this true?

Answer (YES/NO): NO